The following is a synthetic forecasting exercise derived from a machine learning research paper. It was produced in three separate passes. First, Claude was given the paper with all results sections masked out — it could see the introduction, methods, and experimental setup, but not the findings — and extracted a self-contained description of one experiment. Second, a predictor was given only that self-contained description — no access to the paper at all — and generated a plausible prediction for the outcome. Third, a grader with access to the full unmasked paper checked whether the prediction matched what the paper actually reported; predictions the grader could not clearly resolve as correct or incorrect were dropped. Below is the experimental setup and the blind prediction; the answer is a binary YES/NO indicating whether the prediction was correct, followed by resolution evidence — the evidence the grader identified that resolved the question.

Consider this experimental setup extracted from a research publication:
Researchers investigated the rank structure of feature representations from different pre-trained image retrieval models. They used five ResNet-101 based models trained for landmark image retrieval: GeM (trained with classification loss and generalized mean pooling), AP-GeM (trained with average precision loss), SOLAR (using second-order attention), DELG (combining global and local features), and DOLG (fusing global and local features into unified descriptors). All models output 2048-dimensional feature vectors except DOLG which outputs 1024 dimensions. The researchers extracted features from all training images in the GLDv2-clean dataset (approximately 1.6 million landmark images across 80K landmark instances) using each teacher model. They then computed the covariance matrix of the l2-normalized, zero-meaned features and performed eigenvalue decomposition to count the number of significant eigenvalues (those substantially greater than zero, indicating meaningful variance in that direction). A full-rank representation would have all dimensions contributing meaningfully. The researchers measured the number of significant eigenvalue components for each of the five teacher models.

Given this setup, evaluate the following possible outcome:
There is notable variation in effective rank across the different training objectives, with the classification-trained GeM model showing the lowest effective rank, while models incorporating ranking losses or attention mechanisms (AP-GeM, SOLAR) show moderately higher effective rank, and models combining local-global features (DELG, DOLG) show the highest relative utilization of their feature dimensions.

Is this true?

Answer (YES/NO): NO